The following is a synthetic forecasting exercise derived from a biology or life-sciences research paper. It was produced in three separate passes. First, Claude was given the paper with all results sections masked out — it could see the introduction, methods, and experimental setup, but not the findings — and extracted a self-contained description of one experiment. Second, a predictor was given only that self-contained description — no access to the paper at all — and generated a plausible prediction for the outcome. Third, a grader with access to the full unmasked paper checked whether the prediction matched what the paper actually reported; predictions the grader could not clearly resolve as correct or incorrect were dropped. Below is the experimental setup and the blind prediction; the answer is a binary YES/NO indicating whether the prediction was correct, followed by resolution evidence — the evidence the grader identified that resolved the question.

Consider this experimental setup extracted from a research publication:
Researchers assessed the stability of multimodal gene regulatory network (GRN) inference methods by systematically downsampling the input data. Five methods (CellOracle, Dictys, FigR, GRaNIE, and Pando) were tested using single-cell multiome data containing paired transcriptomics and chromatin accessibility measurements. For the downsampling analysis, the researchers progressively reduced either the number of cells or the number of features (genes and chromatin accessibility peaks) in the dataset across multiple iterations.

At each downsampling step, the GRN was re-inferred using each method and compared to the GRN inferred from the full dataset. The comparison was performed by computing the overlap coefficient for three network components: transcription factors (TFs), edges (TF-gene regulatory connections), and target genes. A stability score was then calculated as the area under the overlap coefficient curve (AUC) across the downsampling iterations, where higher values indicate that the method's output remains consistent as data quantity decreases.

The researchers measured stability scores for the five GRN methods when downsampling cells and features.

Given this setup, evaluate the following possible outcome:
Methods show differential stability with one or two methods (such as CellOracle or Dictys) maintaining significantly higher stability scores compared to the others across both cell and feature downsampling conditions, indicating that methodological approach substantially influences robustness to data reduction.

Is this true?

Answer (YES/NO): NO